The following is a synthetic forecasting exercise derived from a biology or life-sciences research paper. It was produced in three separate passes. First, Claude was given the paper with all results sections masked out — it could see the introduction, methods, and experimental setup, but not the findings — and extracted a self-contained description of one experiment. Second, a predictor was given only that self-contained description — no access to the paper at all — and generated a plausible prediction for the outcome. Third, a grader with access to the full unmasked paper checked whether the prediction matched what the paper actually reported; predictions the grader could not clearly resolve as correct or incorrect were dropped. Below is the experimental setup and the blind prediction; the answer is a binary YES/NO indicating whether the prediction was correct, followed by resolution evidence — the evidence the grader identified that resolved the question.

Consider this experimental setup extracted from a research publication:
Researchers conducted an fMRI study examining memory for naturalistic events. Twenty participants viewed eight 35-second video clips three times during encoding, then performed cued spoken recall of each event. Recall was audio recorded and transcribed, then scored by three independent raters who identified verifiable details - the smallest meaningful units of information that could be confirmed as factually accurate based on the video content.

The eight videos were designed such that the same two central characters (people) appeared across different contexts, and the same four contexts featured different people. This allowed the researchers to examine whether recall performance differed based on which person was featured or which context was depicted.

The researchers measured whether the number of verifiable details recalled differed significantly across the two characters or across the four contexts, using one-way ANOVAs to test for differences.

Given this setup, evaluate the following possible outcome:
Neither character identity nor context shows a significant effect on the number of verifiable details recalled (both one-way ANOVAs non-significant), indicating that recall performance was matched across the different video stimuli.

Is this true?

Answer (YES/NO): NO